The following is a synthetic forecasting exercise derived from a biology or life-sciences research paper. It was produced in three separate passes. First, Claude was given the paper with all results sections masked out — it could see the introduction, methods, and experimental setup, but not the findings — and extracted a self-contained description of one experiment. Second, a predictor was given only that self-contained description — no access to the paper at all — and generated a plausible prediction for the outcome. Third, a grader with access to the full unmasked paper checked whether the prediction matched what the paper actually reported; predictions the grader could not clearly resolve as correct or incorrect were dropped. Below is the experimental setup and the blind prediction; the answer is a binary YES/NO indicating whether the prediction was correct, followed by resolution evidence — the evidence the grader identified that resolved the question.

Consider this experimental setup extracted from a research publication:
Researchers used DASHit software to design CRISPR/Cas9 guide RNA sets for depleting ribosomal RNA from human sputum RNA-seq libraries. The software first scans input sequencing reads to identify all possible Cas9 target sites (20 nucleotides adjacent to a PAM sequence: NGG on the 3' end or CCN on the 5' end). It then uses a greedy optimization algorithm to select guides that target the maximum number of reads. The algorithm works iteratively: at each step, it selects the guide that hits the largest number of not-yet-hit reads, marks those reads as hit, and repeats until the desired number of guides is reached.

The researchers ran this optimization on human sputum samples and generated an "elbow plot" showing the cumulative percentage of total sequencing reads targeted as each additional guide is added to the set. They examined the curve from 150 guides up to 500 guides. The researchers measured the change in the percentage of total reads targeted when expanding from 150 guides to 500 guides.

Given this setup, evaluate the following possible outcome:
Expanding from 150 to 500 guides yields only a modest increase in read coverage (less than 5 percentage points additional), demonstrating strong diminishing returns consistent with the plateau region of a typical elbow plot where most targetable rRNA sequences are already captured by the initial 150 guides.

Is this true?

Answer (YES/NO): YES